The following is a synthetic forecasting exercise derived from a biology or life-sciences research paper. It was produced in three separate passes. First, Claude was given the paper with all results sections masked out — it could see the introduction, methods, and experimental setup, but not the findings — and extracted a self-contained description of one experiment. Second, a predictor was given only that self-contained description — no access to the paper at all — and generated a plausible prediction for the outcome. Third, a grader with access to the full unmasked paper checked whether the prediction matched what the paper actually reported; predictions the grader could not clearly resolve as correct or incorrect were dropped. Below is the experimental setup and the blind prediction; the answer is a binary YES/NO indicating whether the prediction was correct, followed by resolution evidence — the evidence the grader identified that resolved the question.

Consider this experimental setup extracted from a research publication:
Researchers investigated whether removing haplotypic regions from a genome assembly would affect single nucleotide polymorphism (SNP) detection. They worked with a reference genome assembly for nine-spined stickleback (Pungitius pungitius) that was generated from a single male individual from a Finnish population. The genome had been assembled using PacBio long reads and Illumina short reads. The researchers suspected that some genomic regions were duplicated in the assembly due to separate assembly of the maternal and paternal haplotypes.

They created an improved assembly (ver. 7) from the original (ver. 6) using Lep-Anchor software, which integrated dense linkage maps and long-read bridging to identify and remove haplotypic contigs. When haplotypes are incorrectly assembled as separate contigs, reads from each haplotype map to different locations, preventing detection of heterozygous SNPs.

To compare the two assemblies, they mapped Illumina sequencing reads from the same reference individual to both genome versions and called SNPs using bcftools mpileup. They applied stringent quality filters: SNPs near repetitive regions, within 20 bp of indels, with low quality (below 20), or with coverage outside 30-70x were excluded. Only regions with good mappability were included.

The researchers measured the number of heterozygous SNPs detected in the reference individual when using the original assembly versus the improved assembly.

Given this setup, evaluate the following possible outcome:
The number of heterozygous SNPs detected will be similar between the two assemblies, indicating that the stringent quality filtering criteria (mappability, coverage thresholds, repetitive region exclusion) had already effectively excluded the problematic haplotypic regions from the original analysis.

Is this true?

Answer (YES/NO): NO